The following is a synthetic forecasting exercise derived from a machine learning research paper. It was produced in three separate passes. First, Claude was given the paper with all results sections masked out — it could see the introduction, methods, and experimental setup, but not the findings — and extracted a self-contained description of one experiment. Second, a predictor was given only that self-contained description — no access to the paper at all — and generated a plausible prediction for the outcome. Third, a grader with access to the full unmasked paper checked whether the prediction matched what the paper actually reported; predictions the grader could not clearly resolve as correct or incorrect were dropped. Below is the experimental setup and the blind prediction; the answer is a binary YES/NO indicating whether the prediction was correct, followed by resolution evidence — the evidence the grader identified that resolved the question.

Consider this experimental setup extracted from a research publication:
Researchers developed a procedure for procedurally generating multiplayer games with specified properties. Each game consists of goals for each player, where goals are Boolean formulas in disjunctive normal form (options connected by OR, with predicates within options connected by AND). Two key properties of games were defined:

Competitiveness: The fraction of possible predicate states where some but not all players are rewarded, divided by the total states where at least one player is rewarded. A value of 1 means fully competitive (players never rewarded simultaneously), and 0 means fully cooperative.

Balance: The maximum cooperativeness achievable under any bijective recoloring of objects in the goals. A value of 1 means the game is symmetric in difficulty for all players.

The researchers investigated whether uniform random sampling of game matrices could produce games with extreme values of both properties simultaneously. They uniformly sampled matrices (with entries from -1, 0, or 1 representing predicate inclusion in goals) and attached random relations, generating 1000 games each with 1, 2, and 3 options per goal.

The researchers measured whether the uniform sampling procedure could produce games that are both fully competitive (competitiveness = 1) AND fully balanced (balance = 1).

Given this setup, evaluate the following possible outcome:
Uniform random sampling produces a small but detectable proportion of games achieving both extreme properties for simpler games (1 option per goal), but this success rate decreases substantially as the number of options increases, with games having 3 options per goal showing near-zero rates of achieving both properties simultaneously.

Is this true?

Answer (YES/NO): NO